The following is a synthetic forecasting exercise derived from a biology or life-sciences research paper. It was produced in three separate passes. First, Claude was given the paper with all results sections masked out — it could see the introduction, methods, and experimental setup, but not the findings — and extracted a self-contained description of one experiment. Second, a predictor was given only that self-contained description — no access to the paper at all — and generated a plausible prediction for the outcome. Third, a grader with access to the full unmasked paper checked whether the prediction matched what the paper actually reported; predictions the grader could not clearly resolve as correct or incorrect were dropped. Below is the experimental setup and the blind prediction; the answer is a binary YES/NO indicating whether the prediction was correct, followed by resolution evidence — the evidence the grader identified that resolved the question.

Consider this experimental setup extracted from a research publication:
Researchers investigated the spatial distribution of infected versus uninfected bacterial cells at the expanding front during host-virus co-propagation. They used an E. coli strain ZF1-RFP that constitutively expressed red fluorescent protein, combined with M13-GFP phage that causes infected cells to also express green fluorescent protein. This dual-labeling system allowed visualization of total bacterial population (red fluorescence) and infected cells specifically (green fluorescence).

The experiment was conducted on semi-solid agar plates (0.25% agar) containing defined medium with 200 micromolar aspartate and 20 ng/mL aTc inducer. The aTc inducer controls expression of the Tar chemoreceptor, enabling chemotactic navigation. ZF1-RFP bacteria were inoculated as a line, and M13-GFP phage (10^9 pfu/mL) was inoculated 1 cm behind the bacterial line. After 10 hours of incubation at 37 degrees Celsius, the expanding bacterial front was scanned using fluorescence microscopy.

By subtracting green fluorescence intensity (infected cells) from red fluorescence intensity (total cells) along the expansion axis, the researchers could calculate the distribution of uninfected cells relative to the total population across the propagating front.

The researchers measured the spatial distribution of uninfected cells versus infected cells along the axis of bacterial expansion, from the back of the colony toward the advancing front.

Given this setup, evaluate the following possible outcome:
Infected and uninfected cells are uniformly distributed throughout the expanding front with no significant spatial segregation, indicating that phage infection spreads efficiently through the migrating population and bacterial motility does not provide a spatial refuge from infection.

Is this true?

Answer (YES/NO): NO